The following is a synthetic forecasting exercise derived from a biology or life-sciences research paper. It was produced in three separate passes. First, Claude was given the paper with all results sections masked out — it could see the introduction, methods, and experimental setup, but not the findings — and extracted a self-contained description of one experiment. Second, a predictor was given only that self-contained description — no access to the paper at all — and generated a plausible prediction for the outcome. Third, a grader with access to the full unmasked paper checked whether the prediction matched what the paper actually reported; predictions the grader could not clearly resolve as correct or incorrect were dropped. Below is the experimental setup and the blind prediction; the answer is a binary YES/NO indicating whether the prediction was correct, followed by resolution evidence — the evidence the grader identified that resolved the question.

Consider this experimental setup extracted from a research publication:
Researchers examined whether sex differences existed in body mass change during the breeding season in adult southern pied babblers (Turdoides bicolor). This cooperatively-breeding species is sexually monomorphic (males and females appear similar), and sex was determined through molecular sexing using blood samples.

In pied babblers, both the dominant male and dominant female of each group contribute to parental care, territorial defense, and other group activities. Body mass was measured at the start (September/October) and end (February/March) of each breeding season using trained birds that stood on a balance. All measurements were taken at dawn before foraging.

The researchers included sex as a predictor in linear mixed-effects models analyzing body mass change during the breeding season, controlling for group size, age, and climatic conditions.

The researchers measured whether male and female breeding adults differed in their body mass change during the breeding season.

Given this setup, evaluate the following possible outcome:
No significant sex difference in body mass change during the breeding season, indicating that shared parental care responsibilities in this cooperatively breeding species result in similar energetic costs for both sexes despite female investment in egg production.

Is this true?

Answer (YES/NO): YES